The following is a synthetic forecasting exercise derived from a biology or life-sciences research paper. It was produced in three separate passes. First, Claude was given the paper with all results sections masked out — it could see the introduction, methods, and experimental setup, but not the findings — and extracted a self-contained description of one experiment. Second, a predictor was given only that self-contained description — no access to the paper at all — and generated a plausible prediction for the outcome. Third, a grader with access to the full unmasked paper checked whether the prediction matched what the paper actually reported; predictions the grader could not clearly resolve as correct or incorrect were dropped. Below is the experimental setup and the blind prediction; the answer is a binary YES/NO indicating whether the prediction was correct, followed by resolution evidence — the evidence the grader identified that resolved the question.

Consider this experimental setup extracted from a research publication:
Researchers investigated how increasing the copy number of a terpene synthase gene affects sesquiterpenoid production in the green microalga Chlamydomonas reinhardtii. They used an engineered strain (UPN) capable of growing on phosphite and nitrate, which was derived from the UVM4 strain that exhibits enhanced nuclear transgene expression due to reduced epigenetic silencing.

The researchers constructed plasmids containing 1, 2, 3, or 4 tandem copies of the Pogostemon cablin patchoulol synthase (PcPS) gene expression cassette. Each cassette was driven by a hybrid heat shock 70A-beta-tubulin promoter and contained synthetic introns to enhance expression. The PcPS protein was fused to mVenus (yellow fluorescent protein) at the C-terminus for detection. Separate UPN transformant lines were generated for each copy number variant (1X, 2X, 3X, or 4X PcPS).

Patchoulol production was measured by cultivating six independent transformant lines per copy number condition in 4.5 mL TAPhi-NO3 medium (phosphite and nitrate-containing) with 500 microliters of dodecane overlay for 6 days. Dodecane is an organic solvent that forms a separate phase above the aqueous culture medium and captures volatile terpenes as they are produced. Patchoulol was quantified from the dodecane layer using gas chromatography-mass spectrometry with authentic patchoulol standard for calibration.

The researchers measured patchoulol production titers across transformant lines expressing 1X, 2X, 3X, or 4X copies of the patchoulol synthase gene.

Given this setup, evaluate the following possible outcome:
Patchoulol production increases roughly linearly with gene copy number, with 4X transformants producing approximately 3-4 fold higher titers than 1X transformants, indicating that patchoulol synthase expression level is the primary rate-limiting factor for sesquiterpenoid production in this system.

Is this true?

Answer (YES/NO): NO